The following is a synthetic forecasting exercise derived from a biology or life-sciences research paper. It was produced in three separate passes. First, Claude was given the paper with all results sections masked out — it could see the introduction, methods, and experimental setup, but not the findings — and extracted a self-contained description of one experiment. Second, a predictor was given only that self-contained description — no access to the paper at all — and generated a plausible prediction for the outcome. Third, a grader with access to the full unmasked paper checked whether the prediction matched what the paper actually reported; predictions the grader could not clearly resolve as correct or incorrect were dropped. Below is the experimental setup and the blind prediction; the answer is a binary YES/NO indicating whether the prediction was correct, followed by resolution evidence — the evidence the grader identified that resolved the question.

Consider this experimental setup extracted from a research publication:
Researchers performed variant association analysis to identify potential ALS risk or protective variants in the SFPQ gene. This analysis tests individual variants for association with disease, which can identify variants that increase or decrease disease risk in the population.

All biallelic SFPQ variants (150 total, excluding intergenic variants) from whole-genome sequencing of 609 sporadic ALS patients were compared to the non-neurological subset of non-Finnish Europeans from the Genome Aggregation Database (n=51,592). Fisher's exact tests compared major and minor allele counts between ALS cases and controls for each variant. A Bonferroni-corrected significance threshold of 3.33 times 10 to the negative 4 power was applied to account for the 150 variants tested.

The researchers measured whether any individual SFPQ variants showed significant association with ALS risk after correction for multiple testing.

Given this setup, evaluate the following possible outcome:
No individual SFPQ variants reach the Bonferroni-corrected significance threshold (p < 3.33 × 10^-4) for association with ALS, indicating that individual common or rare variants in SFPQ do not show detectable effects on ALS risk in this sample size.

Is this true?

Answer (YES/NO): YES